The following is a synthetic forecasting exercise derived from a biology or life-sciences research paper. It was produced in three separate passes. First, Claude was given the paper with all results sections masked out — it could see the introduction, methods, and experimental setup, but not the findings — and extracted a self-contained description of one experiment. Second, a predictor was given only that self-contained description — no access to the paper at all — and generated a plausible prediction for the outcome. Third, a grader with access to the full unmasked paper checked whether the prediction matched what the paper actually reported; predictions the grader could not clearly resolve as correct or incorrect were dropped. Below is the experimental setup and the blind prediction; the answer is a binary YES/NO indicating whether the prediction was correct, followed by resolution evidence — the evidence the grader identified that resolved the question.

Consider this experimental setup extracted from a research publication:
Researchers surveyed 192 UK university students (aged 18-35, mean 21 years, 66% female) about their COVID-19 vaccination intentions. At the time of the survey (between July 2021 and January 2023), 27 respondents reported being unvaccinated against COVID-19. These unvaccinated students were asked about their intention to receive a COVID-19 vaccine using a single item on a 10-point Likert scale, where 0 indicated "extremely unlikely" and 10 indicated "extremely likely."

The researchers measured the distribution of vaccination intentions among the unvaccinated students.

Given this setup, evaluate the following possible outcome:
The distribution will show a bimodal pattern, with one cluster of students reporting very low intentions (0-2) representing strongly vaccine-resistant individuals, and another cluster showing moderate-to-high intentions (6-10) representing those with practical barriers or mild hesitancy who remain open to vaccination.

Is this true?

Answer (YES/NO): NO